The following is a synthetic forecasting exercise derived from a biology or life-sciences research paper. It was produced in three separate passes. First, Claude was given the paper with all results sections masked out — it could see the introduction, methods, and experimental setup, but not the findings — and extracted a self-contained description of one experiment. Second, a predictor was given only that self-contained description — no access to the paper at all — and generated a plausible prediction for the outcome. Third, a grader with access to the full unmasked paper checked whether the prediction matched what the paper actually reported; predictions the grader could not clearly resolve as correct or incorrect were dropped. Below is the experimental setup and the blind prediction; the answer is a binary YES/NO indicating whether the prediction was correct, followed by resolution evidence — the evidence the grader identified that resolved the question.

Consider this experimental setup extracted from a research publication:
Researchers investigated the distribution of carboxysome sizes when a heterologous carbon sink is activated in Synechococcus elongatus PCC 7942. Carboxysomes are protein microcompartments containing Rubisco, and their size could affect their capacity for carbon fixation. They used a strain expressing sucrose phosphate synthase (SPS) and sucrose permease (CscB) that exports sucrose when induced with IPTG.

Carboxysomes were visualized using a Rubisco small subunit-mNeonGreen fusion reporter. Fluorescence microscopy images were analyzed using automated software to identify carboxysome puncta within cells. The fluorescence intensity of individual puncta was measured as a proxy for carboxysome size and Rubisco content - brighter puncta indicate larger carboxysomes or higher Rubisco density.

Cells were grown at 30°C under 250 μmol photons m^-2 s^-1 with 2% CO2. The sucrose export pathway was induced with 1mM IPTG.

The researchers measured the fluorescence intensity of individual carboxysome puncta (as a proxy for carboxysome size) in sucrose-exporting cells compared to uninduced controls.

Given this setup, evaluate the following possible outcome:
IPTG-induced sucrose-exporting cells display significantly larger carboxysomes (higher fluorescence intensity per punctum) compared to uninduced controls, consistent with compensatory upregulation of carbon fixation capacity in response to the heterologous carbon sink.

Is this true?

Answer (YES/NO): YES